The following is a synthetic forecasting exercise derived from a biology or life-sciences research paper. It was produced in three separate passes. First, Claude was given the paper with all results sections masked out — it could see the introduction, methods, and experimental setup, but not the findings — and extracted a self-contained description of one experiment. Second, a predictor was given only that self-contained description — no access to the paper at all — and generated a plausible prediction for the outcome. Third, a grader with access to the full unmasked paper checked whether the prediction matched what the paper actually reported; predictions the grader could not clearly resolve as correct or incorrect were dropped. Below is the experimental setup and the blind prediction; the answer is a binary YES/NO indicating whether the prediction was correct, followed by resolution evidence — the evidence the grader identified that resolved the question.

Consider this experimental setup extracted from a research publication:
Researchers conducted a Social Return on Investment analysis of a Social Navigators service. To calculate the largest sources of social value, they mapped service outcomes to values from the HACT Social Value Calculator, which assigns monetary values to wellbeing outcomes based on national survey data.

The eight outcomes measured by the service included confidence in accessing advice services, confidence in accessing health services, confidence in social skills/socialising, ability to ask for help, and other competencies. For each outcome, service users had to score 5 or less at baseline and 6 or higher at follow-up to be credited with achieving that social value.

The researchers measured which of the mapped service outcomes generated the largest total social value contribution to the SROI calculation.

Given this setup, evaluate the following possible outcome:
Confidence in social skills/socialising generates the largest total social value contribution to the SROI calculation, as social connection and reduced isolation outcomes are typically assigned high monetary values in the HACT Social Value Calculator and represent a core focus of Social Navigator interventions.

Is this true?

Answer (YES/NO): YES